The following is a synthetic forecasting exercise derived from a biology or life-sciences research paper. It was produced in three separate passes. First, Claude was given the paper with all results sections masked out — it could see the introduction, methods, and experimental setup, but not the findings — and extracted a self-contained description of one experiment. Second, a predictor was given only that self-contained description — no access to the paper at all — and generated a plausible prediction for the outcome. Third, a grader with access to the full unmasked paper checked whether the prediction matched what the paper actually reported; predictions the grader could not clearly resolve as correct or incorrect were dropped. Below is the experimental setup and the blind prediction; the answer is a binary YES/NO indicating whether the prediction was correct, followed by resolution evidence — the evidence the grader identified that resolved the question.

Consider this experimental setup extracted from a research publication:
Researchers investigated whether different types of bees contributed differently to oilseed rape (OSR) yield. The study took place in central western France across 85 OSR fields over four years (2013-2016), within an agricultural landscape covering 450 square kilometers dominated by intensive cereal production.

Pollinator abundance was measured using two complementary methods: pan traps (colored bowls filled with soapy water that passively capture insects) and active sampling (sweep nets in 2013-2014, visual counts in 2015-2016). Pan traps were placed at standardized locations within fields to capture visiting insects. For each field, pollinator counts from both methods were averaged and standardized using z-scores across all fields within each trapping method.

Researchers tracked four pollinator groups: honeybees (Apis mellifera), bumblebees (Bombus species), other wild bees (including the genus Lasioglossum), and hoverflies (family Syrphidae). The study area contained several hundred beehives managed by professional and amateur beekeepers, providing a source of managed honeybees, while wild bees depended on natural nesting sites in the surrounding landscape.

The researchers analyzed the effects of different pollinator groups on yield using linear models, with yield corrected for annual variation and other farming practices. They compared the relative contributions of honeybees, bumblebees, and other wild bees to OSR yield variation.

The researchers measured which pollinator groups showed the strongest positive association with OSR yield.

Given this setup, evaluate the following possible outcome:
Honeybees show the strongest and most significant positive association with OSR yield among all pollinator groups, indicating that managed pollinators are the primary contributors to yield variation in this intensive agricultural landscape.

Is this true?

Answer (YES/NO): NO